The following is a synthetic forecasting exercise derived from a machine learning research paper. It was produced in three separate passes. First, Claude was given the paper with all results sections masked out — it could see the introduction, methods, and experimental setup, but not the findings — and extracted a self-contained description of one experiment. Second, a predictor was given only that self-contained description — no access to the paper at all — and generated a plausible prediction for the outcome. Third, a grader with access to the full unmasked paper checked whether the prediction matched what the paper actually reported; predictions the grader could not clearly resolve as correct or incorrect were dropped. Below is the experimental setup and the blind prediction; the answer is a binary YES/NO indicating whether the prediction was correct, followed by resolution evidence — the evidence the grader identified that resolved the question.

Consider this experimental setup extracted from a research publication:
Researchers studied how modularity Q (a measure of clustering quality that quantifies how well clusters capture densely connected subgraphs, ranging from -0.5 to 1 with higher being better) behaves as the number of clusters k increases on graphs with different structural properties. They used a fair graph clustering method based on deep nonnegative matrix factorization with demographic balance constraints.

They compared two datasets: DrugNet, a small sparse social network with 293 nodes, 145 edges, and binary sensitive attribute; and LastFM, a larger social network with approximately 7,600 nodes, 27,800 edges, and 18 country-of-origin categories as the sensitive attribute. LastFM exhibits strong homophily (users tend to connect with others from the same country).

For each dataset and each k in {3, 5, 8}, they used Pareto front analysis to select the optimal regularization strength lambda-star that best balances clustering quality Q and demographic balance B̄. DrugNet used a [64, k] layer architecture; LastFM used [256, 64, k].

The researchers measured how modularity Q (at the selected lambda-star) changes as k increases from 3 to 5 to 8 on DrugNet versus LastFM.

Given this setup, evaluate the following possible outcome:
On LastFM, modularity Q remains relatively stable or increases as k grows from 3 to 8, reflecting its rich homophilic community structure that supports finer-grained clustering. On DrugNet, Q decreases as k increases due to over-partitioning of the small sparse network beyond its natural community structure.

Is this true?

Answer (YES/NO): NO